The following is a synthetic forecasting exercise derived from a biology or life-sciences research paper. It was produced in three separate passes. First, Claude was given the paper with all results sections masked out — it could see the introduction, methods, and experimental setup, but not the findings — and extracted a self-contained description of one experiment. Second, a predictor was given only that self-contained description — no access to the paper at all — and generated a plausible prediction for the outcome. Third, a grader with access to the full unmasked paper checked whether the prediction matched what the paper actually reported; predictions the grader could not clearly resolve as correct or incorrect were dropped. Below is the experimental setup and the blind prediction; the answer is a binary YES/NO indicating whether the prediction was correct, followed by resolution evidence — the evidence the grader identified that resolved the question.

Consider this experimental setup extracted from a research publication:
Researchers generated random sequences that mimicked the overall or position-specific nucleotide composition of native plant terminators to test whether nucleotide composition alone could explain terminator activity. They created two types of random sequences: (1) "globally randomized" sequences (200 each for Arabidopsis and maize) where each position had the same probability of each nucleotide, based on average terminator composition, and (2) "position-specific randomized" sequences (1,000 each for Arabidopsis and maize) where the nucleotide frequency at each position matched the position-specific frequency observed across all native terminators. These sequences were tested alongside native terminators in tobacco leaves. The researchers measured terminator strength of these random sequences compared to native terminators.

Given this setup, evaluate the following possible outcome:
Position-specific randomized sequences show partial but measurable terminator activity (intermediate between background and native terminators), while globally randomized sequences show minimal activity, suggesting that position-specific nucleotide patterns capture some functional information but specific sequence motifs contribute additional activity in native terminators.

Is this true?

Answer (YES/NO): NO